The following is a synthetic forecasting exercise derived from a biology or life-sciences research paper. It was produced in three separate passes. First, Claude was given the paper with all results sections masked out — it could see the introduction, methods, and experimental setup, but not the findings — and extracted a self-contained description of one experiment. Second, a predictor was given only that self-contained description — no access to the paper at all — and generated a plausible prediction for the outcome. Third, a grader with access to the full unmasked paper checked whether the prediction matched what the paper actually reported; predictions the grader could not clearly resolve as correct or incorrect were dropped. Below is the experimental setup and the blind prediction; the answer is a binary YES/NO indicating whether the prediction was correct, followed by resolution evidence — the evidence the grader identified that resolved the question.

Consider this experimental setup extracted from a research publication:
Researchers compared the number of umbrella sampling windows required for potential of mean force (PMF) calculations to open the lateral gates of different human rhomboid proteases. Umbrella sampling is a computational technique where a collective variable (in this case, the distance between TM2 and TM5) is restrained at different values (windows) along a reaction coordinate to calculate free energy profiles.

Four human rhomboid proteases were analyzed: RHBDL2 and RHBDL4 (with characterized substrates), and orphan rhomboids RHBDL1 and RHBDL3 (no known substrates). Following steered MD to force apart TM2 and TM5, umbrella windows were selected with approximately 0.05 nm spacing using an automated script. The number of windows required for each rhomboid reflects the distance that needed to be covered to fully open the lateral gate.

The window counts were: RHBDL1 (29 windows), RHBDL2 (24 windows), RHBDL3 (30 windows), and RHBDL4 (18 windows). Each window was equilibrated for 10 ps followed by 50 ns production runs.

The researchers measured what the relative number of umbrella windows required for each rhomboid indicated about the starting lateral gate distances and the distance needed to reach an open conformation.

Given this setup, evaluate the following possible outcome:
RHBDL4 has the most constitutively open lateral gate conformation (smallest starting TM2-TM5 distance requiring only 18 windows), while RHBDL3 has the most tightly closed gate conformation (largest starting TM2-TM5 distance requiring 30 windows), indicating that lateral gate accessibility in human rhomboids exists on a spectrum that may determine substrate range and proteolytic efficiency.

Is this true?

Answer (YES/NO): NO